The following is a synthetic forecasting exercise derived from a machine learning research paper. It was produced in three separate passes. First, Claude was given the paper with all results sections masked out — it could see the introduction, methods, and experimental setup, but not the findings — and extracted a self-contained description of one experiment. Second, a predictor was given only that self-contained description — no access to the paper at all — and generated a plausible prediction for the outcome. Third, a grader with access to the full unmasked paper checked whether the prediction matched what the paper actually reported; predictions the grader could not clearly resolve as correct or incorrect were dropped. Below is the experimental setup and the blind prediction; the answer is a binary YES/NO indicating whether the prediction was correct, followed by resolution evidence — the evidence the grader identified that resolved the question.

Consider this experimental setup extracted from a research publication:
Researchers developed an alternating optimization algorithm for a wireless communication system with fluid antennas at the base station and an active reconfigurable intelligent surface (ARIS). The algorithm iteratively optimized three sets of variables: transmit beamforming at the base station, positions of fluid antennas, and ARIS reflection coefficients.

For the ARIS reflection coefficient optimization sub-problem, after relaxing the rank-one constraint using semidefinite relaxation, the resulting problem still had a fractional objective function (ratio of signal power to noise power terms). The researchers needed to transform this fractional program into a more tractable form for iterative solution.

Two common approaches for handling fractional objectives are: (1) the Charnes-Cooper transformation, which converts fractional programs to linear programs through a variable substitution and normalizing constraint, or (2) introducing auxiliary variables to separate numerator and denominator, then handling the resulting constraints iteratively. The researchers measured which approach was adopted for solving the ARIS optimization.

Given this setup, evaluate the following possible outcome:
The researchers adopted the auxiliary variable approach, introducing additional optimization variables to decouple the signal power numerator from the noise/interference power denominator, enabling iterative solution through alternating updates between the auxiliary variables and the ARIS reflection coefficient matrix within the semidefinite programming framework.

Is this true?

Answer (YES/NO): YES